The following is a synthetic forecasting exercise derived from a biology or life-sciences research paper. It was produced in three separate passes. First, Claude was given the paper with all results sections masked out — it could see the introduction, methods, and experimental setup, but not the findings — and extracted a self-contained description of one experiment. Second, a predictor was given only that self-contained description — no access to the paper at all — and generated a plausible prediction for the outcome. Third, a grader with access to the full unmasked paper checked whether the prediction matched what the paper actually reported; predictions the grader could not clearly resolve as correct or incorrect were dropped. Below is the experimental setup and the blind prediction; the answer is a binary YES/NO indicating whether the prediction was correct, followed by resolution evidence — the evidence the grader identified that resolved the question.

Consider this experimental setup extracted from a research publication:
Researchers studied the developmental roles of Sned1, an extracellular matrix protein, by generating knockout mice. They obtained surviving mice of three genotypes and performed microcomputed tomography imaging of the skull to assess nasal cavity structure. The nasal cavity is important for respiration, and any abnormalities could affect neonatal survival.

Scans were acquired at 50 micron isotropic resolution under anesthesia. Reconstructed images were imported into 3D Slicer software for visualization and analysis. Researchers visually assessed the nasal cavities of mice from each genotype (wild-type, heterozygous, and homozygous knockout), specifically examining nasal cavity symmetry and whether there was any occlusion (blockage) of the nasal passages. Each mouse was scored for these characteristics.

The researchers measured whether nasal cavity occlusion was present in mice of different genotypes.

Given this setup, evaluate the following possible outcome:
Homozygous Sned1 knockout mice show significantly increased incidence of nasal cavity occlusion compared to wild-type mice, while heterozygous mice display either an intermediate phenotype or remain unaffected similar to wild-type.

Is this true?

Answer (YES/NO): YES